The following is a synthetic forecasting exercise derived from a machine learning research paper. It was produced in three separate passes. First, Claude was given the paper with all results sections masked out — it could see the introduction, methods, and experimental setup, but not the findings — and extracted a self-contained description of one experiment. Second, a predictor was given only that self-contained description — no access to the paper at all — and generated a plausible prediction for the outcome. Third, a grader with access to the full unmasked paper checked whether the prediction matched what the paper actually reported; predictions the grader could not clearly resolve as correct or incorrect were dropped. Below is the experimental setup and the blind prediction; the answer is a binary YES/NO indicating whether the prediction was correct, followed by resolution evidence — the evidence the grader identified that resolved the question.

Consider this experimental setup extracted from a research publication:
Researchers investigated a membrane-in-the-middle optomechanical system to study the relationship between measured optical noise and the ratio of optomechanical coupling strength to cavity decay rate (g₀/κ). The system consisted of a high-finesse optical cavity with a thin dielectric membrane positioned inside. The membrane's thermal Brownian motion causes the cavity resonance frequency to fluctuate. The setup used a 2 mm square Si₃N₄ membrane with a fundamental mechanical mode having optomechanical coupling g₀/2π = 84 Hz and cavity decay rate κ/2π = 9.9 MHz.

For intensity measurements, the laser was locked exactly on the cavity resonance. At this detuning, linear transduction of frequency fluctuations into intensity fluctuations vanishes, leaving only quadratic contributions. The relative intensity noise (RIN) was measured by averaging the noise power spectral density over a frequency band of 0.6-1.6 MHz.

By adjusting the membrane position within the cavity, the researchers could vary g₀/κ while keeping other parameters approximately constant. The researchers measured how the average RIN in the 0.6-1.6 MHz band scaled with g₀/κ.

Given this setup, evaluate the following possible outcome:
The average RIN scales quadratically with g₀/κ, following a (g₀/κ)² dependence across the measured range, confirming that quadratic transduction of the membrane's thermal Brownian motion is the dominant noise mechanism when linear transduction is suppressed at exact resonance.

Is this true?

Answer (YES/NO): NO